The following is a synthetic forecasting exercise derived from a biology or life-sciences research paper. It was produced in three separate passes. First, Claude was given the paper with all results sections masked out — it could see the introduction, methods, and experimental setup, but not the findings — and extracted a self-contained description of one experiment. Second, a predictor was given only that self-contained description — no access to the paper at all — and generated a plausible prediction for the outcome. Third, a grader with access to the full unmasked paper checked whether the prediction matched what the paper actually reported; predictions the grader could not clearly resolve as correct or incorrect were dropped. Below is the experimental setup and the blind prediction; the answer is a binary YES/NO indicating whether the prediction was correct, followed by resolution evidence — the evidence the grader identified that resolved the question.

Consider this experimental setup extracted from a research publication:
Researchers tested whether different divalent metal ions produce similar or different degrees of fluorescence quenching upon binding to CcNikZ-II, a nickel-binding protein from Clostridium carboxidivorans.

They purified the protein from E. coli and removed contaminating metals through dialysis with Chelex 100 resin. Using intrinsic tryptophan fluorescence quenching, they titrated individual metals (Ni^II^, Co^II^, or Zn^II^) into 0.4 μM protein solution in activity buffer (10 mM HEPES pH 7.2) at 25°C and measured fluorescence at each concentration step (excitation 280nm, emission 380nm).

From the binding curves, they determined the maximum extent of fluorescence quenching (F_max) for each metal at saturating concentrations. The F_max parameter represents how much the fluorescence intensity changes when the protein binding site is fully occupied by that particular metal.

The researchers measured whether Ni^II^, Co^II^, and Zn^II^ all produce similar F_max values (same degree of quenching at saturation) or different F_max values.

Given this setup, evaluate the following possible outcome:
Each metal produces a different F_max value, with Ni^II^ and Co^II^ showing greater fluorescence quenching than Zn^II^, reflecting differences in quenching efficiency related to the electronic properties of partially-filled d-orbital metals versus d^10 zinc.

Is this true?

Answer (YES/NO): NO